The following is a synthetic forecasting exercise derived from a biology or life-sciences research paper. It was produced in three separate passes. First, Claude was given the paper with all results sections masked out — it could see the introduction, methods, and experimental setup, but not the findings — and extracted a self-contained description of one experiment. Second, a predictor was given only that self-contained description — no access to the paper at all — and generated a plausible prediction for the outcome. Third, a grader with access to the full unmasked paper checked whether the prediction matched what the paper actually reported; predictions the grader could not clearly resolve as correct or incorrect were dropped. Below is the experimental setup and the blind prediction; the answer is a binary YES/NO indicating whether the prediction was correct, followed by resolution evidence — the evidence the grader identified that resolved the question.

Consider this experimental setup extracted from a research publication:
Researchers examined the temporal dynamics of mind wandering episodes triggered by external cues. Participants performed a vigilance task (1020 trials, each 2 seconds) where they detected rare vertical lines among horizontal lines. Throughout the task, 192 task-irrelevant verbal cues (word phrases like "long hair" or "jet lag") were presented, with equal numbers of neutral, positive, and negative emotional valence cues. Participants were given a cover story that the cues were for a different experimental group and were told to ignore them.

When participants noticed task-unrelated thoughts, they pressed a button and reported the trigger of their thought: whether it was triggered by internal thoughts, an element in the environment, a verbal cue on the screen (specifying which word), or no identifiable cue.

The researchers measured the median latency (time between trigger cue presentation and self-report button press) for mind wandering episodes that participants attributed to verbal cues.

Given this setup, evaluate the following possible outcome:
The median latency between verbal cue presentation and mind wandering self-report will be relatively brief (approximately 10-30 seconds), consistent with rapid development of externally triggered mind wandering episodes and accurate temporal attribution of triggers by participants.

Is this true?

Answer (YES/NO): NO